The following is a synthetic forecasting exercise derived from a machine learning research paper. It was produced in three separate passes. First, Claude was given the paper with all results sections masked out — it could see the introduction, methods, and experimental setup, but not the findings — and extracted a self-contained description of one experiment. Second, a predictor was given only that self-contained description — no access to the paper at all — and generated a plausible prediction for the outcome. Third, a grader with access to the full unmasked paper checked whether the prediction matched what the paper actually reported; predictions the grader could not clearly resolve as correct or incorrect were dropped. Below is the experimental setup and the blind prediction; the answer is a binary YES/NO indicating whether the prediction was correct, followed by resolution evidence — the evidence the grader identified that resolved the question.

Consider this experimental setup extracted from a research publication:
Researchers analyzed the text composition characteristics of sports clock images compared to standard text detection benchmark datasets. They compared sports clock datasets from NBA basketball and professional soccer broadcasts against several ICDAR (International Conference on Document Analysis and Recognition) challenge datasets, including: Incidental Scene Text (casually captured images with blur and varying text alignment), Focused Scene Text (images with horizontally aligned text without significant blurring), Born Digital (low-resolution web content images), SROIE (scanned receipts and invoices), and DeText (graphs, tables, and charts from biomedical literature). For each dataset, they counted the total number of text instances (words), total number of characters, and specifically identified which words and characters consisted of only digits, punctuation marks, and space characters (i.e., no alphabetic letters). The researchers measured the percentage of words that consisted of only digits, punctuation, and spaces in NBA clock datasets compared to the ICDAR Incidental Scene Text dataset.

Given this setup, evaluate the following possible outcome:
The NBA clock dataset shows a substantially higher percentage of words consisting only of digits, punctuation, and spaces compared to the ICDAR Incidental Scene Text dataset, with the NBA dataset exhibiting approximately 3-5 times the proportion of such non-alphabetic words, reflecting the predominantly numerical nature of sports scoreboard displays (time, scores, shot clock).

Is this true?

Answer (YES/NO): NO